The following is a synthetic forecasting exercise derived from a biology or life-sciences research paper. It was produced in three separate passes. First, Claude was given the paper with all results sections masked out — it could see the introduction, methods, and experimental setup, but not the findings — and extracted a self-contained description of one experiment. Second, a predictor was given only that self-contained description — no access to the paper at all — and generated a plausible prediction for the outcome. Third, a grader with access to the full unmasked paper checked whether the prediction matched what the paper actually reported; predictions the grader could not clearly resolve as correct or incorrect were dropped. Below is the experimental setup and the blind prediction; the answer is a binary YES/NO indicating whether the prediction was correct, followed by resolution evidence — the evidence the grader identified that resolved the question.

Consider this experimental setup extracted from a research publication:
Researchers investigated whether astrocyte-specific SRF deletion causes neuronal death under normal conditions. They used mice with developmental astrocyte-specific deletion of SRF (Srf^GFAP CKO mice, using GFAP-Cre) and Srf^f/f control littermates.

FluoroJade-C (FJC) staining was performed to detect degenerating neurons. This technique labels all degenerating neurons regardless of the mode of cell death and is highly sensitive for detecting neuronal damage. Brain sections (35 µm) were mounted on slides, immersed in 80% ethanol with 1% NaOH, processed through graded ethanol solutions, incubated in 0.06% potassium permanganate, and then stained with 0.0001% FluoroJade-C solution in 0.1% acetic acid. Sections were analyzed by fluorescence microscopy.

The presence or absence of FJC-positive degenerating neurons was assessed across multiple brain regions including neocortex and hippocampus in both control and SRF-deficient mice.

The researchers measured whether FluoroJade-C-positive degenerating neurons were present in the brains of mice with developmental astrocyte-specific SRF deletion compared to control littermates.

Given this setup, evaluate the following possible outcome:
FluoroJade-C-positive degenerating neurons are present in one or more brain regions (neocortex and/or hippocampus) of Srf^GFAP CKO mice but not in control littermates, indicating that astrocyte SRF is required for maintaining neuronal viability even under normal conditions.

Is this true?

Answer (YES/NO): NO